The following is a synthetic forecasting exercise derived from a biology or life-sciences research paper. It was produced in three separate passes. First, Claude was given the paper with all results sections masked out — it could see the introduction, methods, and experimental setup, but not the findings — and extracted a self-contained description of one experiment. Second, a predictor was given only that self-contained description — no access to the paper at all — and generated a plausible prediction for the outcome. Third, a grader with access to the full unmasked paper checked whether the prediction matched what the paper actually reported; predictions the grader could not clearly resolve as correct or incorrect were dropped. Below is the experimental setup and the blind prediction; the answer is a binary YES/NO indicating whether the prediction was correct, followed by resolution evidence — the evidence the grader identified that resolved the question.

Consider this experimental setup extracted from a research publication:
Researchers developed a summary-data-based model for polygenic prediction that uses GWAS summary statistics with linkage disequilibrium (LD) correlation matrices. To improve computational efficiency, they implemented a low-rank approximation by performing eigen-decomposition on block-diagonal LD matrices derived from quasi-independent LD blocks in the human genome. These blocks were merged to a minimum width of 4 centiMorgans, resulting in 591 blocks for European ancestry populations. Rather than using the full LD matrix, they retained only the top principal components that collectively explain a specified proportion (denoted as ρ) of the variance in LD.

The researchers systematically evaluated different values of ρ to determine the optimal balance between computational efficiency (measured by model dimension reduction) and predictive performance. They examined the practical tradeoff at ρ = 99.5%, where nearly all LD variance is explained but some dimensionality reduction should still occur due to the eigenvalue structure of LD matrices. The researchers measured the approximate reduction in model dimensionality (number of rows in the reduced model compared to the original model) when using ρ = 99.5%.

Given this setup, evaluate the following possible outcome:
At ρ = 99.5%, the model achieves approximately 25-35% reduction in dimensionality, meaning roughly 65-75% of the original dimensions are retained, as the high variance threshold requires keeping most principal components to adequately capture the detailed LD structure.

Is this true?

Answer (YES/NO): NO